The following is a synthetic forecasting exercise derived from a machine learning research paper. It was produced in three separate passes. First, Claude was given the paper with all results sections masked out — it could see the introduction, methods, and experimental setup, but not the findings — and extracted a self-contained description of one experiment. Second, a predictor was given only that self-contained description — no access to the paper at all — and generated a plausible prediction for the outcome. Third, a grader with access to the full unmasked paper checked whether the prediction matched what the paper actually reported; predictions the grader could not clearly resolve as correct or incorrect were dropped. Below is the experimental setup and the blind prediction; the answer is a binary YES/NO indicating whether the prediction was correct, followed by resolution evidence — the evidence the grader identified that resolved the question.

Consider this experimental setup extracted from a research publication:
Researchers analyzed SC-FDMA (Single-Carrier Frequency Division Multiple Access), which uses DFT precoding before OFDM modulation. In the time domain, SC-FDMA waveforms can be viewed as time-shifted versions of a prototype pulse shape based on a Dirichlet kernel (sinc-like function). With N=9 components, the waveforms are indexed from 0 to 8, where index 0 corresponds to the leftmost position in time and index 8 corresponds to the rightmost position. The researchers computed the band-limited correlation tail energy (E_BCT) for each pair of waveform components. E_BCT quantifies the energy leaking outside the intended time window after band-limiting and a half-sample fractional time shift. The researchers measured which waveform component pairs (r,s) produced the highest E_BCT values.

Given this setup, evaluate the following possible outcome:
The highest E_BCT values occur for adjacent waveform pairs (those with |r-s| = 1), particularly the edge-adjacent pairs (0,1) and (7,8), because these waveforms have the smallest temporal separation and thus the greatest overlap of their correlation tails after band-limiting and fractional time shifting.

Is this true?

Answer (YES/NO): NO